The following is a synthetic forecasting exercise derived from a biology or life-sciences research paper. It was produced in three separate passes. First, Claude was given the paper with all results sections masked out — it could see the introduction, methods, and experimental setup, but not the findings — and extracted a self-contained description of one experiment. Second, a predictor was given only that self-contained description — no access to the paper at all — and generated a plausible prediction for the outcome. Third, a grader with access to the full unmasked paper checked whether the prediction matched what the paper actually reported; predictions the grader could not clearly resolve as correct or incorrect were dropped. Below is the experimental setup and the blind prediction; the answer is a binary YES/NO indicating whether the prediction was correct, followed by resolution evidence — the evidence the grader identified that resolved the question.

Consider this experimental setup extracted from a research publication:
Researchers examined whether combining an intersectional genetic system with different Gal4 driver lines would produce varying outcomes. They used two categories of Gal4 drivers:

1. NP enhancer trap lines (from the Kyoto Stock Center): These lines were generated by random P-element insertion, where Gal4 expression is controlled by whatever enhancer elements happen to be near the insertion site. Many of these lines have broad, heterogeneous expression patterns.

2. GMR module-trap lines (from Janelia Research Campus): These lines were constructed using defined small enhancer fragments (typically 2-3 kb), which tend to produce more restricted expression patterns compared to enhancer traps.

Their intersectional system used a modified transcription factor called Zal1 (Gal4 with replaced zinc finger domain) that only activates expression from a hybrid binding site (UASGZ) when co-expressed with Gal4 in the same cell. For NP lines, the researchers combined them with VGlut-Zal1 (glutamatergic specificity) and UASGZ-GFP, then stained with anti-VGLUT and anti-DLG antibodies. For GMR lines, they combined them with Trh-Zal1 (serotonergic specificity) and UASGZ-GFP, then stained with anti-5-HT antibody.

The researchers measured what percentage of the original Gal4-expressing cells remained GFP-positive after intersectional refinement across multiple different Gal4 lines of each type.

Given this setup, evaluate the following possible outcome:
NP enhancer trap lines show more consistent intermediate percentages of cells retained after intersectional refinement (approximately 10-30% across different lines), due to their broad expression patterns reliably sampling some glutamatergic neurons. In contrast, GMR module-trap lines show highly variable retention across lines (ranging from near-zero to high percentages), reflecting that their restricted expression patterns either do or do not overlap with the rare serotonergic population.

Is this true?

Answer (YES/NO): NO